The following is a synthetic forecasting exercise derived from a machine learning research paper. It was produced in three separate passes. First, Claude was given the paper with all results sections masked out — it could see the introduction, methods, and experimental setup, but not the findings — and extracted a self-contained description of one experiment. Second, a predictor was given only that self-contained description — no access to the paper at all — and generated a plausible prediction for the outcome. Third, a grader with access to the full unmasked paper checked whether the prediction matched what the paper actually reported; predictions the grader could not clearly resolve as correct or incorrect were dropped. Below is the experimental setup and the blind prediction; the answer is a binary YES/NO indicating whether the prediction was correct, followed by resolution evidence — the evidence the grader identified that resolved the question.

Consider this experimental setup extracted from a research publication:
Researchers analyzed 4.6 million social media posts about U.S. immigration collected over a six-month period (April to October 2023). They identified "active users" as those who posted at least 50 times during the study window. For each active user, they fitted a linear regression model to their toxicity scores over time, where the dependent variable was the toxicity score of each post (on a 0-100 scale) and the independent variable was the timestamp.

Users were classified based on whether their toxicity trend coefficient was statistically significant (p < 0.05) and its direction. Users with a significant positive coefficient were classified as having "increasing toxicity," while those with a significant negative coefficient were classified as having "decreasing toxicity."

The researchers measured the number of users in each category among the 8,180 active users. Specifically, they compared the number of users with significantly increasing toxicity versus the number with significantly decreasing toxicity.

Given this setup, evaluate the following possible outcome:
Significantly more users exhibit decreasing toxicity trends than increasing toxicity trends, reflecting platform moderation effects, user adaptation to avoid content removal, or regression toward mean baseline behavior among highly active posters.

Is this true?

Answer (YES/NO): NO